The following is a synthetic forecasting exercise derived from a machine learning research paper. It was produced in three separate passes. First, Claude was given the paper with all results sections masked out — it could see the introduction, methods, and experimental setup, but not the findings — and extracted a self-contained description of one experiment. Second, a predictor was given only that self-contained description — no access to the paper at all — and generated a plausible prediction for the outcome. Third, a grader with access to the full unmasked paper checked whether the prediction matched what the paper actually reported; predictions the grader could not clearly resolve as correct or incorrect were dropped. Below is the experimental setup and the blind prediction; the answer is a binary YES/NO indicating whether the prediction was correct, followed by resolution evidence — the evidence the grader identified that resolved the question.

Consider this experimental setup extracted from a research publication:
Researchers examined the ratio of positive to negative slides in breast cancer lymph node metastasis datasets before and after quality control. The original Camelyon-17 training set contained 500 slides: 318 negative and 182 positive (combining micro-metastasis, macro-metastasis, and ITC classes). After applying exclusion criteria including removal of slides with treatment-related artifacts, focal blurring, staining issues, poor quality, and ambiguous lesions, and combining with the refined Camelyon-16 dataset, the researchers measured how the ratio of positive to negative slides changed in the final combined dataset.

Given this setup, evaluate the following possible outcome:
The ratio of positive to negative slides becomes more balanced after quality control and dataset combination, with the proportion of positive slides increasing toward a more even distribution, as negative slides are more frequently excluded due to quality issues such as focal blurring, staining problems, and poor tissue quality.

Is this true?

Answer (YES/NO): NO